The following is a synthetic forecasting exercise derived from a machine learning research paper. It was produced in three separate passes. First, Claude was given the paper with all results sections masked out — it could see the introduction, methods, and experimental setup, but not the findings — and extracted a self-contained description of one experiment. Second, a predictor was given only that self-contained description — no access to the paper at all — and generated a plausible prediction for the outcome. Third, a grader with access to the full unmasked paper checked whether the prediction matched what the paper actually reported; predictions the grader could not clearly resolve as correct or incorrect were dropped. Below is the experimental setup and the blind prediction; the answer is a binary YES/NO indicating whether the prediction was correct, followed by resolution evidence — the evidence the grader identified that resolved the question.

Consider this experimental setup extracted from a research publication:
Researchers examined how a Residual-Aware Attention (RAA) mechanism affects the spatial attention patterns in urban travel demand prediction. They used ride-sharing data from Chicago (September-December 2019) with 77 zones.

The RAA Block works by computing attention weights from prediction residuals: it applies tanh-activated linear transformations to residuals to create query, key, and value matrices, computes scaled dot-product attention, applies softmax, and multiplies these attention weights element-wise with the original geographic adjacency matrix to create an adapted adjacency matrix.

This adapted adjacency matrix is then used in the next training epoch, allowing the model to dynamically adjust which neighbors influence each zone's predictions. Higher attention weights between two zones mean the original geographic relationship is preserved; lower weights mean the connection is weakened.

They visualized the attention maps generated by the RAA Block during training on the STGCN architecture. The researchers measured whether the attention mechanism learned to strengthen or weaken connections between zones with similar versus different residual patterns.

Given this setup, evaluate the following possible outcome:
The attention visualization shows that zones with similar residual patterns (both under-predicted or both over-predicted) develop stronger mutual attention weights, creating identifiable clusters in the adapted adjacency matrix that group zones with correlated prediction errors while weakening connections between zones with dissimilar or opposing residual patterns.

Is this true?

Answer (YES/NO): NO